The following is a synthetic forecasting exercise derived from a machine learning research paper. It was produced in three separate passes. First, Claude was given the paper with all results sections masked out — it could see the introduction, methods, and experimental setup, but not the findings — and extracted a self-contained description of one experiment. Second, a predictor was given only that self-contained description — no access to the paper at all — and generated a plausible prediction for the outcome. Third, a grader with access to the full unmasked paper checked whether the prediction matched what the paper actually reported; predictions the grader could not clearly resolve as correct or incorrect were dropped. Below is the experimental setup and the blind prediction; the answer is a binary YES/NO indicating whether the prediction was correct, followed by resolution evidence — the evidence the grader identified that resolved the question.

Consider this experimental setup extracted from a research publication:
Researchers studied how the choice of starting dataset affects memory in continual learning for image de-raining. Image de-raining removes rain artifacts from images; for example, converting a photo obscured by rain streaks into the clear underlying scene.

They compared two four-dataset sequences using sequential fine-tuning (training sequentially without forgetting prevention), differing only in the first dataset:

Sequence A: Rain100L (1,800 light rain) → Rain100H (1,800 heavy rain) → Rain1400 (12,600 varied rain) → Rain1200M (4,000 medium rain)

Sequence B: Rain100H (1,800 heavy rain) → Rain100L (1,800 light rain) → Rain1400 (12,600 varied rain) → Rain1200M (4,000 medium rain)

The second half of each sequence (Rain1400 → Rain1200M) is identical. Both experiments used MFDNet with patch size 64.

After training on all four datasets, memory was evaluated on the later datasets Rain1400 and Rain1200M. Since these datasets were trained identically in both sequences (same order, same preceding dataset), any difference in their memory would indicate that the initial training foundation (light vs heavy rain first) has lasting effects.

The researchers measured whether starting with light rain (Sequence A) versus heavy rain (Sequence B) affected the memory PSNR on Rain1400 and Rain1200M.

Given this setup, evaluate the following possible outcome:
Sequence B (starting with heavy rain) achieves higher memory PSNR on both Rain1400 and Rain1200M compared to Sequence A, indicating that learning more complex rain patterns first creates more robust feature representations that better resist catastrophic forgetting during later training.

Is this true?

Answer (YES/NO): NO